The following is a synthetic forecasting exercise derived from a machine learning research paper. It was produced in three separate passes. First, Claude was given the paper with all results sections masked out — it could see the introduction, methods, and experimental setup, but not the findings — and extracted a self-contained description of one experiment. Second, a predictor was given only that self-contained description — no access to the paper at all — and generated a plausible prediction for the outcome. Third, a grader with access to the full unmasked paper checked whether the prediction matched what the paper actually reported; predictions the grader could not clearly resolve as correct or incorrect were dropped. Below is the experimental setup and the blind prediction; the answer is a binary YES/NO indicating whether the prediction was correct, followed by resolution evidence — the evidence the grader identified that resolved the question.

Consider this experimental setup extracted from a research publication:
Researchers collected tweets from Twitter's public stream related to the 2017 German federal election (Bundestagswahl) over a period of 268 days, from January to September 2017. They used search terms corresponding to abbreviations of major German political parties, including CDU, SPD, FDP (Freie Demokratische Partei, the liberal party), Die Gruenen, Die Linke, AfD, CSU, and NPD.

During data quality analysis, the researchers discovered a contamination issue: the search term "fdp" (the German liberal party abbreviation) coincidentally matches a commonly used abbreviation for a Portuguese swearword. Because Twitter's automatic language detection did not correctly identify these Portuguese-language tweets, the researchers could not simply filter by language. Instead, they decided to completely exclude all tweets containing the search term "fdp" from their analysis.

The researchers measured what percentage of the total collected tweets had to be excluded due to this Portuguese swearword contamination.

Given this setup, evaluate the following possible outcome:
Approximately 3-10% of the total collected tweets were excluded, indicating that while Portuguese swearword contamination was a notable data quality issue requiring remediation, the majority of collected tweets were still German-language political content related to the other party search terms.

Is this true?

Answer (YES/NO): YES